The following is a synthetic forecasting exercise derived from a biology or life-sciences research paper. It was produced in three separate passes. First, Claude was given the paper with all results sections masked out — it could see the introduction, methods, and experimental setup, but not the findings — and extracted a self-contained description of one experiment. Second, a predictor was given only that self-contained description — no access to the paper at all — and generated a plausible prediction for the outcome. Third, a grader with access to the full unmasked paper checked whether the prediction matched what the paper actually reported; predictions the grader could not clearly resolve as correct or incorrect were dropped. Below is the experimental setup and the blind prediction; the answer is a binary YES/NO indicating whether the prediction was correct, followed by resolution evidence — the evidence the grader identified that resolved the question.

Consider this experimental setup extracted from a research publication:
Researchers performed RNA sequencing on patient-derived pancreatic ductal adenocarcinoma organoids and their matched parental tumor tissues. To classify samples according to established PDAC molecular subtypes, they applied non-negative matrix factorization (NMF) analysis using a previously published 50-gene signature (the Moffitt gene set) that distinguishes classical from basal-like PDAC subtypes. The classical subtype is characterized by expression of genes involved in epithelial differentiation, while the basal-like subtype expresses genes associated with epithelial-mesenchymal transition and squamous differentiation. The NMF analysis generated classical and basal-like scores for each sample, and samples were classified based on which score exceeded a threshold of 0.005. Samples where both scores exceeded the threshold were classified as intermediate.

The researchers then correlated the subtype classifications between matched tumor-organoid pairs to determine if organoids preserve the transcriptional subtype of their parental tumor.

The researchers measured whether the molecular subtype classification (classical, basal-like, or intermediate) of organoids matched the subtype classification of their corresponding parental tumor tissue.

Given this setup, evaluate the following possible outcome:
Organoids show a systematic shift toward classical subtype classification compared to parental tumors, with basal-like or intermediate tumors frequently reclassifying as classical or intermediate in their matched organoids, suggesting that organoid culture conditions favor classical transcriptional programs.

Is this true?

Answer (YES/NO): NO